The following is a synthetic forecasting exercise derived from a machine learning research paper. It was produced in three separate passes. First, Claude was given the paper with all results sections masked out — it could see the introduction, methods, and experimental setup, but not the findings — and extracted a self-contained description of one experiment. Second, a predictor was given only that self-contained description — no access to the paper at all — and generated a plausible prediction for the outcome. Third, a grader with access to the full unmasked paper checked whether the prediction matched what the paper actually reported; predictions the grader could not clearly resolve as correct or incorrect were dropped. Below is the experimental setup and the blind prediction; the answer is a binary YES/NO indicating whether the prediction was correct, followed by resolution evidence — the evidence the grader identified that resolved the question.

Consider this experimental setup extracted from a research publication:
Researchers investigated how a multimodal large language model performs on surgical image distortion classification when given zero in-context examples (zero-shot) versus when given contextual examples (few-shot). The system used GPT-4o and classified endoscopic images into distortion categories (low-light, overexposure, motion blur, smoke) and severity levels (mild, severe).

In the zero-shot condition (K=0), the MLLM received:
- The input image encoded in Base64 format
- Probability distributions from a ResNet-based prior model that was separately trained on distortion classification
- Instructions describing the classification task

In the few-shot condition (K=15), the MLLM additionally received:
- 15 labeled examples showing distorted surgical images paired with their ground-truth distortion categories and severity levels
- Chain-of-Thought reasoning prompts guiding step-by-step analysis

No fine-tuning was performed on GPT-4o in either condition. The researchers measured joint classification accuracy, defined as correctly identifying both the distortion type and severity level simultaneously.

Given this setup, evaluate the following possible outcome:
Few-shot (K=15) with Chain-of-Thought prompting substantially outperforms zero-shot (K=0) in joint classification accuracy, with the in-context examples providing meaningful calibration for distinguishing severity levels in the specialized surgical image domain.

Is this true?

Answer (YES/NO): NO